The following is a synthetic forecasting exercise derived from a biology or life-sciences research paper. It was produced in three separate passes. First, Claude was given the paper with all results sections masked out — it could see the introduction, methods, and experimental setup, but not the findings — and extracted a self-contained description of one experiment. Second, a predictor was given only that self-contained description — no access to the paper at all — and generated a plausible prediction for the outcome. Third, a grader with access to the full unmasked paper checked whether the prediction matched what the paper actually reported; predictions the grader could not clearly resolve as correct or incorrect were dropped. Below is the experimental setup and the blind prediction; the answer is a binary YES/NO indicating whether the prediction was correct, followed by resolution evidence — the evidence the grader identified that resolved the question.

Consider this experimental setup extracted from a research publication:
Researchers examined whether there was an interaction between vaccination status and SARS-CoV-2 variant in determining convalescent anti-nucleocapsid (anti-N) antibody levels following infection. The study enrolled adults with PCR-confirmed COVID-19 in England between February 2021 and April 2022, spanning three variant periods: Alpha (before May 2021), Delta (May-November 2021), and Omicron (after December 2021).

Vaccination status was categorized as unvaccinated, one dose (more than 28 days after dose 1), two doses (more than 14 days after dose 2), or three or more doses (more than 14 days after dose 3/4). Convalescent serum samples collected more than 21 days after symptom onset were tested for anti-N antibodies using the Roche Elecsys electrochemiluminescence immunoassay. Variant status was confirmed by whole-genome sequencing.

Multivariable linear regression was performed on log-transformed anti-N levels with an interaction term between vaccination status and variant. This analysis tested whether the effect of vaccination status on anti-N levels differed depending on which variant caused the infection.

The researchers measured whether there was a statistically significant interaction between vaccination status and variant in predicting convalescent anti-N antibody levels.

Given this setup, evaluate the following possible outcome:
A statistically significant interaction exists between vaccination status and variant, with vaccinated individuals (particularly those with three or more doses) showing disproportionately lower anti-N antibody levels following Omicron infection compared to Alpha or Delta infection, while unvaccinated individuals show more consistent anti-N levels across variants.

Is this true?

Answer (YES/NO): NO